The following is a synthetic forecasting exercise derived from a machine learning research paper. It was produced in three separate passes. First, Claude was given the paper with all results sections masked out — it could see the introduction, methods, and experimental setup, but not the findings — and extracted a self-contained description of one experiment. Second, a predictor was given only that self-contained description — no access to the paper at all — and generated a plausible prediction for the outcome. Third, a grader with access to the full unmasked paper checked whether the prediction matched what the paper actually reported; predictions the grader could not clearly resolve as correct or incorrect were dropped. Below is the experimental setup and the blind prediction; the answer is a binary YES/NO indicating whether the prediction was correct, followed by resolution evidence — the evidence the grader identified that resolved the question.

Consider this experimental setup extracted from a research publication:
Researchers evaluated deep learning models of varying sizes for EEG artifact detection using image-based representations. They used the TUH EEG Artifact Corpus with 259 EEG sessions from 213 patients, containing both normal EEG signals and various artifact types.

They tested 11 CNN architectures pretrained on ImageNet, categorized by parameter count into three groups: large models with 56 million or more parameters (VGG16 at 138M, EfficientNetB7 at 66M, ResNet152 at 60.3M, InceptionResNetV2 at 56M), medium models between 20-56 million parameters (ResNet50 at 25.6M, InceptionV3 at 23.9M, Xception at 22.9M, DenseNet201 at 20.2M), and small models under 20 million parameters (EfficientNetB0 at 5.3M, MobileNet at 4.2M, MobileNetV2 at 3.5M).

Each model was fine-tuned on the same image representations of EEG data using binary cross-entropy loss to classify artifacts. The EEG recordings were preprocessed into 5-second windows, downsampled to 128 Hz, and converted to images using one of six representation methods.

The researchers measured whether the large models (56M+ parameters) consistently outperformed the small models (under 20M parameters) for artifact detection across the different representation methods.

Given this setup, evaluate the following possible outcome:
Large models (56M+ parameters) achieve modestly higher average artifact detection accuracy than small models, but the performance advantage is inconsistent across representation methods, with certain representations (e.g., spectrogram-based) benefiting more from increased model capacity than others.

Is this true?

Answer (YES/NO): NO